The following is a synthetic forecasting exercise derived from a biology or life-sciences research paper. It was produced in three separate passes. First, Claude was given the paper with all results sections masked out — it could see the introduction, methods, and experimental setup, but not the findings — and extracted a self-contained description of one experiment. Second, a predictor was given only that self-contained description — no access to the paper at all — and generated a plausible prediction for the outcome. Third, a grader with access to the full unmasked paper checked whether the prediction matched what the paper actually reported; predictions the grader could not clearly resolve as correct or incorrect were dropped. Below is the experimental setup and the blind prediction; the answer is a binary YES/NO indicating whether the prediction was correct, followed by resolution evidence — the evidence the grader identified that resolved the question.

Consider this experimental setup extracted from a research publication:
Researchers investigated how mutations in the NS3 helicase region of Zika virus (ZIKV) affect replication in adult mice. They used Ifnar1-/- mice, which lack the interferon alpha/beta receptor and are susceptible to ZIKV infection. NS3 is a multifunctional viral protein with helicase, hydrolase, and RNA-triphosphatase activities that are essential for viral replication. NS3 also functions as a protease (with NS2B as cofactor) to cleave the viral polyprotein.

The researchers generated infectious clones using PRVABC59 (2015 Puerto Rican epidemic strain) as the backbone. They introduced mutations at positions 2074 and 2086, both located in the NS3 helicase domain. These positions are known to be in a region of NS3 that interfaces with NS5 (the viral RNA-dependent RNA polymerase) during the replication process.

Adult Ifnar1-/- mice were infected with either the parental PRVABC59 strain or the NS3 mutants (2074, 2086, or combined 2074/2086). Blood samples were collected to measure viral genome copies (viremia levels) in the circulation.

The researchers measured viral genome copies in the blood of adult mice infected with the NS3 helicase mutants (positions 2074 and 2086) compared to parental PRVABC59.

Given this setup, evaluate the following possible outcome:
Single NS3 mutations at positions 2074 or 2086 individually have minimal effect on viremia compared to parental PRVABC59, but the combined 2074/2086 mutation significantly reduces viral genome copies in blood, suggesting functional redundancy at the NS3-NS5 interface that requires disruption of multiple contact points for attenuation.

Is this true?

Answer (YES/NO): YES